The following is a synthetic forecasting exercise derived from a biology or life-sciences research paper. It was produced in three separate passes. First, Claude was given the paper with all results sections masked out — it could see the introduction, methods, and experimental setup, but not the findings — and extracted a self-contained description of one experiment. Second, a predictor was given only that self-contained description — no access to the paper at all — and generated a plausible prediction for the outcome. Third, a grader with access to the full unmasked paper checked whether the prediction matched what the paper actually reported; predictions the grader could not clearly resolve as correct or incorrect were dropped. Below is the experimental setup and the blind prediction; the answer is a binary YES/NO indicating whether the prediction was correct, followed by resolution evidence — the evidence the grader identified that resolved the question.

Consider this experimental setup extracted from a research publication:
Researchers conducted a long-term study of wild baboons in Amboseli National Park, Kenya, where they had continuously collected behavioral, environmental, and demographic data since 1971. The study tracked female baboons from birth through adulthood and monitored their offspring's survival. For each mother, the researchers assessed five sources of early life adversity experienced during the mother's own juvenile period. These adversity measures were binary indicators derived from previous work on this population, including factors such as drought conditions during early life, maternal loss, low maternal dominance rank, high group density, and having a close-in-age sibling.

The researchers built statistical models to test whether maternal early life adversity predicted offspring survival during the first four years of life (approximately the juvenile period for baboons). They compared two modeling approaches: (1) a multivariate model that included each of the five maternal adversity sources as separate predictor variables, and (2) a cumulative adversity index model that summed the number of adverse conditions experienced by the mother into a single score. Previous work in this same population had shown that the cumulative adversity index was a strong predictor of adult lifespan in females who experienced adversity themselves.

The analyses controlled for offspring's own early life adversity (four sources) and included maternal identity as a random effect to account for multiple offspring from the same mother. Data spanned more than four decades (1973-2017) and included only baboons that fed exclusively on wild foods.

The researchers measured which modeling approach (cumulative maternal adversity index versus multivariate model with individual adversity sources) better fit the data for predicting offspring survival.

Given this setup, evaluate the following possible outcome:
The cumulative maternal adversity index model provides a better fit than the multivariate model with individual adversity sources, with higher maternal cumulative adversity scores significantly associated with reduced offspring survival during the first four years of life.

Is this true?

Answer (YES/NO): NO